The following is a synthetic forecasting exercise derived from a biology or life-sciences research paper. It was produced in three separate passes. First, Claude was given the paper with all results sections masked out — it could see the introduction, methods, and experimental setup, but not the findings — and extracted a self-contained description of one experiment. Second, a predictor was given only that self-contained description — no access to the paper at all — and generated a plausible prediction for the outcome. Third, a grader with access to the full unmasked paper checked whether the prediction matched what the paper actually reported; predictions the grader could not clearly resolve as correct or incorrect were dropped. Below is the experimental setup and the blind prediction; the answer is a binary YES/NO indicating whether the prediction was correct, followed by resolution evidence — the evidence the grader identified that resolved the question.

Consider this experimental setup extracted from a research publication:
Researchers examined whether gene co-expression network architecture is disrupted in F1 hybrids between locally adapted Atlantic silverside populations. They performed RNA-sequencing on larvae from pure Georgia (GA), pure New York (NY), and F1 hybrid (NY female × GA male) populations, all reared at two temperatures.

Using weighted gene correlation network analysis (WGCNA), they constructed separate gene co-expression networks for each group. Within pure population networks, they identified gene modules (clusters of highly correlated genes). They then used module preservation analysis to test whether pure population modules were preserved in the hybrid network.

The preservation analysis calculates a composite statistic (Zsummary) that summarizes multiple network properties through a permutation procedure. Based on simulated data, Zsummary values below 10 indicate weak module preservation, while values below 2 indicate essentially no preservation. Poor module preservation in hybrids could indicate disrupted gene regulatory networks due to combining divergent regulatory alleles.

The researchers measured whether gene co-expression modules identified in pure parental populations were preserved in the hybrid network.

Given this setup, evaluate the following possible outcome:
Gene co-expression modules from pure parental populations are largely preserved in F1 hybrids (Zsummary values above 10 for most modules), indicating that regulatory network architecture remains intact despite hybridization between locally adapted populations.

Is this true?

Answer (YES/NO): NO